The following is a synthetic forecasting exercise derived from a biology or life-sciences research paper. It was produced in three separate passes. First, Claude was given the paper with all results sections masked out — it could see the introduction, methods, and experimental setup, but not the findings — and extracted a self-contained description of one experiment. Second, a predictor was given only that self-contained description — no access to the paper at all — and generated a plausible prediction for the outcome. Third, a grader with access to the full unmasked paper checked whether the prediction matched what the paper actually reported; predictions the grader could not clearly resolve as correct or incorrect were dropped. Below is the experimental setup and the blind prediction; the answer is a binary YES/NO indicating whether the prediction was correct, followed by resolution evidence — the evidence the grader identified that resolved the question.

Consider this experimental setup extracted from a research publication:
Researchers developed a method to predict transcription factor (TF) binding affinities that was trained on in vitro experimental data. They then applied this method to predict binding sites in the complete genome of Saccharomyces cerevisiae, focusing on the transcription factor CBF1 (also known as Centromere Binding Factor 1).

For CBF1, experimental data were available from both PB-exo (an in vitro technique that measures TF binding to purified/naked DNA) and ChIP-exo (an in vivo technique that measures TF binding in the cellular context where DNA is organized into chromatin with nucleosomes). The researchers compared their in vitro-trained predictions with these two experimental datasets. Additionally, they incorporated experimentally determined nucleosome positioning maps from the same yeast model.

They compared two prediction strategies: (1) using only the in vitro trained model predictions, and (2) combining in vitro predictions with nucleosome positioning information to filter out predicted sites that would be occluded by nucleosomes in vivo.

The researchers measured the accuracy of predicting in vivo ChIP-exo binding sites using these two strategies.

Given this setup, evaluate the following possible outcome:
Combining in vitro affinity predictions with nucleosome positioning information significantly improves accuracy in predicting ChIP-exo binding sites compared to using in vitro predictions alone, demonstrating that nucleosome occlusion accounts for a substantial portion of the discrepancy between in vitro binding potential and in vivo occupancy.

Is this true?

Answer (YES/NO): YES